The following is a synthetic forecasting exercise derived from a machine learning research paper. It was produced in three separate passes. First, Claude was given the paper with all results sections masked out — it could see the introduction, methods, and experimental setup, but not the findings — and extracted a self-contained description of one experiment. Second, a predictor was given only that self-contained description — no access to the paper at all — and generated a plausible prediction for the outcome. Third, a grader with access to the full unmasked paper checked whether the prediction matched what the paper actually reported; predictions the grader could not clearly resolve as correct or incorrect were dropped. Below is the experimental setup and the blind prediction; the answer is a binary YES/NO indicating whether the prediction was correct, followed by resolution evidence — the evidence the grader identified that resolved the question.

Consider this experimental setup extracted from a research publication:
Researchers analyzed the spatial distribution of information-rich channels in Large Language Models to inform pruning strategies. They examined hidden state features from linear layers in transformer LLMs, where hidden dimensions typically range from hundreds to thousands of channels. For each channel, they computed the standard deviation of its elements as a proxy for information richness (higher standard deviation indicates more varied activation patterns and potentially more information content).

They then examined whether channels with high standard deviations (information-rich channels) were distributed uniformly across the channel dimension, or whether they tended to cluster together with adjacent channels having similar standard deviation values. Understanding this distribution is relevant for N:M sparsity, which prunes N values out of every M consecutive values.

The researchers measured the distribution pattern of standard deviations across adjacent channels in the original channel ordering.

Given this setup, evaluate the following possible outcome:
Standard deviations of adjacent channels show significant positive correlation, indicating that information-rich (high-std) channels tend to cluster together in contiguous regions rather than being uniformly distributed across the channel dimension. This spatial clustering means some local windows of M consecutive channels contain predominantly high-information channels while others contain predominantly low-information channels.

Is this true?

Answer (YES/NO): YES